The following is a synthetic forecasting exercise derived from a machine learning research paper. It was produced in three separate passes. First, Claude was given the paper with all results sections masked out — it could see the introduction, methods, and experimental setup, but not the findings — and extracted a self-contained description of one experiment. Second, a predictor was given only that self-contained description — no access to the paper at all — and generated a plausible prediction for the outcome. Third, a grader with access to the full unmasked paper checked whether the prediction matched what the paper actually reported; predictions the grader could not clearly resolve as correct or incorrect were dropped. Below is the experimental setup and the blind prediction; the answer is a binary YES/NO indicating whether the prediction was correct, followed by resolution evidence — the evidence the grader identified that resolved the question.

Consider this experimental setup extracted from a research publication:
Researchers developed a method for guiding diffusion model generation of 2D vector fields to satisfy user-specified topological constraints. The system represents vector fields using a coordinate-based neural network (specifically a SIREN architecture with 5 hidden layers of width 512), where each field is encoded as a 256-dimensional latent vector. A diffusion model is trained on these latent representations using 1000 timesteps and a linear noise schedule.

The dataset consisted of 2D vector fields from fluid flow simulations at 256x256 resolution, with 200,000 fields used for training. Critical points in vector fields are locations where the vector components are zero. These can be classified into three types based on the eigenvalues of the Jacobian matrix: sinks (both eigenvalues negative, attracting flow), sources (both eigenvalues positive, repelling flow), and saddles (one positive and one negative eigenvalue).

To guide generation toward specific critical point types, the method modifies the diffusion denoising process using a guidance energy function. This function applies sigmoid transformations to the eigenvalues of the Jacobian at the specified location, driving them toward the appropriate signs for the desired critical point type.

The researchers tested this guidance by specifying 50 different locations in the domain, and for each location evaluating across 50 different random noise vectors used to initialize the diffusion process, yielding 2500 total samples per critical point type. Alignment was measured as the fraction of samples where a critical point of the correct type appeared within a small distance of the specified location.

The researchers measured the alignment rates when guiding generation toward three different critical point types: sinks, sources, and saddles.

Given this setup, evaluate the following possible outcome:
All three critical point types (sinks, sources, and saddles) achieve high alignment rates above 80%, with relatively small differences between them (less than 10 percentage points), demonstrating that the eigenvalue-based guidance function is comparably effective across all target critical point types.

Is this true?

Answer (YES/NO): YES